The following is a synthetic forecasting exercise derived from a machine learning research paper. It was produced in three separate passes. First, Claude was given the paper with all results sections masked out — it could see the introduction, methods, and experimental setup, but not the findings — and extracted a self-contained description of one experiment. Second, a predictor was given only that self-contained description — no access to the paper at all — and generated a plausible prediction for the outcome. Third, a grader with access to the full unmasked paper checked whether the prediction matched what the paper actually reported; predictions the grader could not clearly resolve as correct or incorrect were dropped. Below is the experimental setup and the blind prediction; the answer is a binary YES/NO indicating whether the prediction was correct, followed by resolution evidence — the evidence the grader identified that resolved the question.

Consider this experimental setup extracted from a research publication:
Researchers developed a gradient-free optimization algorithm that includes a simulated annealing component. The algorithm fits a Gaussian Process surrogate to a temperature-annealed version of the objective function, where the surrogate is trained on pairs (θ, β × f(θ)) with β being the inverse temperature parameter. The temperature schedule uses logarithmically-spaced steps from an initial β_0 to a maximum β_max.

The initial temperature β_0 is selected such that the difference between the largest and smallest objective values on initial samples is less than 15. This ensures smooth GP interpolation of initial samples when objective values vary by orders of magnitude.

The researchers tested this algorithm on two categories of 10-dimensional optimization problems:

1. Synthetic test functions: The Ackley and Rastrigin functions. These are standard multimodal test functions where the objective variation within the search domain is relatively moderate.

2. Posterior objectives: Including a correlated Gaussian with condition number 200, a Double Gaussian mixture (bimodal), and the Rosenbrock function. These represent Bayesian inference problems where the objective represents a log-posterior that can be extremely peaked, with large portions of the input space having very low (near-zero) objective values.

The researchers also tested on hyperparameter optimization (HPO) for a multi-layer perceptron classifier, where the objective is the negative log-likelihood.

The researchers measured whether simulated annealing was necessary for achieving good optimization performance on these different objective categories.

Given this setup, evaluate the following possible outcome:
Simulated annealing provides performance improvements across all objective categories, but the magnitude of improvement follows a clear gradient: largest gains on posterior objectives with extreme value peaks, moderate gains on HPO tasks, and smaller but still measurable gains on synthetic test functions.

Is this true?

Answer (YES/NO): NO